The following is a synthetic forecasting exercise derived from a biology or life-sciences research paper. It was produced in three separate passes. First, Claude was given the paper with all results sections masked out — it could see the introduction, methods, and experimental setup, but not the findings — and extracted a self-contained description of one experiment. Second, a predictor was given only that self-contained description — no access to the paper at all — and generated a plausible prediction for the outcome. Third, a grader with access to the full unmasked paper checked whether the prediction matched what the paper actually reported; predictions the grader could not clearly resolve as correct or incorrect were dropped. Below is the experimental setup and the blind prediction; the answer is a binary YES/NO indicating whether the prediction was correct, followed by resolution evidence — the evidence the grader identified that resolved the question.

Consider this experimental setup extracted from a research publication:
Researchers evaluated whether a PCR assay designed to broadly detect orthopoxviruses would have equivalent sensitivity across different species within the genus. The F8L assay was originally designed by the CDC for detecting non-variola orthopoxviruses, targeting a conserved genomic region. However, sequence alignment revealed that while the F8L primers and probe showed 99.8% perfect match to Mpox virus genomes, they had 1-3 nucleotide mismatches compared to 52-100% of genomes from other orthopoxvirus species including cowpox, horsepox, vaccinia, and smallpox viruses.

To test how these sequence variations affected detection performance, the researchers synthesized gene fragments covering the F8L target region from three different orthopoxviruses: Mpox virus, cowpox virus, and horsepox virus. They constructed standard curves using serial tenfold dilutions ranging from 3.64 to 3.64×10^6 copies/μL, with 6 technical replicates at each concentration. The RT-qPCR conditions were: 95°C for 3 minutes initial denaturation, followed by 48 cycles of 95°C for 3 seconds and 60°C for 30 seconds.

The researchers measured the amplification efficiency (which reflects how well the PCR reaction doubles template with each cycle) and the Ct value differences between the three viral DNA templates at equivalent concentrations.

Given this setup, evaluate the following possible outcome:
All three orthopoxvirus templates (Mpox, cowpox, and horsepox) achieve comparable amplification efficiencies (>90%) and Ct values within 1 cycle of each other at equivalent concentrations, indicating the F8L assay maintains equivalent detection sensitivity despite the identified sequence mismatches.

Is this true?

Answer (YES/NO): NO